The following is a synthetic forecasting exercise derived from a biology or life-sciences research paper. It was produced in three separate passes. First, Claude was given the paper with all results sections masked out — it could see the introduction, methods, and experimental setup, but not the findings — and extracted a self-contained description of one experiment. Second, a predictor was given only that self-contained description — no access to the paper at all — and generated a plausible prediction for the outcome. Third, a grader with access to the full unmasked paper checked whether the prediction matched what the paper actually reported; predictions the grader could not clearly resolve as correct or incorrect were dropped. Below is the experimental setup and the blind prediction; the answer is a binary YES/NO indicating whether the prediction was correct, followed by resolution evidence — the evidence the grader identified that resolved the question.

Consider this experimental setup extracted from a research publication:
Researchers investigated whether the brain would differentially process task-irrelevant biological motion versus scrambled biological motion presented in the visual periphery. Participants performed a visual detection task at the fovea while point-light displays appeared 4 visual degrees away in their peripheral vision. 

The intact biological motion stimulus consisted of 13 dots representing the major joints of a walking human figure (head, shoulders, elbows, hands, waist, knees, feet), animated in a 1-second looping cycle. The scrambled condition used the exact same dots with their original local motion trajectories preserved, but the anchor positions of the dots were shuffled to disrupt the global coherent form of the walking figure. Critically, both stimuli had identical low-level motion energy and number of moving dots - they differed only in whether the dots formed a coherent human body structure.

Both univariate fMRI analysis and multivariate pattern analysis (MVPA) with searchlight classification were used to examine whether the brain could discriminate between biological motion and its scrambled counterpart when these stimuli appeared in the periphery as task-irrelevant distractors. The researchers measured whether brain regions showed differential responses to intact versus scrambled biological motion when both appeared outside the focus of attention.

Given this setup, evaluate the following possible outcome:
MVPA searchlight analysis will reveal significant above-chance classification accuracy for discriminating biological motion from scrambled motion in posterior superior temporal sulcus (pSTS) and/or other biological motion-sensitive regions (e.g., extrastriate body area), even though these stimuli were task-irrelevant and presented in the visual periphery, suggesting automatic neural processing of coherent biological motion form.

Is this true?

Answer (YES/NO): NO